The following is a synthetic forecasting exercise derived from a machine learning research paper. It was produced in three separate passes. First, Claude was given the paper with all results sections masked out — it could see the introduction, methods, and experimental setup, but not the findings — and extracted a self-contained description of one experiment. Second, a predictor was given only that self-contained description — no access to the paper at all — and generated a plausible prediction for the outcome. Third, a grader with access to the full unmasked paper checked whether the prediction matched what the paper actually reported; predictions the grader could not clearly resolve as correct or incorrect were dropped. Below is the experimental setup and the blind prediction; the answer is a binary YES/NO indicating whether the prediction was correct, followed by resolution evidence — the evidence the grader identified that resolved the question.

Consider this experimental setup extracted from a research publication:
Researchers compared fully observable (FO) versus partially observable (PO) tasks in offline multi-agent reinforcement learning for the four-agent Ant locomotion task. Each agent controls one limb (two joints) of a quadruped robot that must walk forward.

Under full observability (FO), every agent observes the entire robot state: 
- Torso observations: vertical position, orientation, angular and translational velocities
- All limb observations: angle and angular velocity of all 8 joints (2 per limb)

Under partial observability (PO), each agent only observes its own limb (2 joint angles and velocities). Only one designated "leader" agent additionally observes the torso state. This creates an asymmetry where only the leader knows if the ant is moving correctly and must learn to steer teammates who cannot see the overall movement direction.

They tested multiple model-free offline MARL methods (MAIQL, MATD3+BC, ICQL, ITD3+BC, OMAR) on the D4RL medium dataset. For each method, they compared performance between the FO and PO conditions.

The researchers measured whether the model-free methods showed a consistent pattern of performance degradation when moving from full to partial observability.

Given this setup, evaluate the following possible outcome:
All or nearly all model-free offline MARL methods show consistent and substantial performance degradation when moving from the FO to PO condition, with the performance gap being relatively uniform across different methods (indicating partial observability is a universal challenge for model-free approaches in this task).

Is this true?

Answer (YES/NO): NO